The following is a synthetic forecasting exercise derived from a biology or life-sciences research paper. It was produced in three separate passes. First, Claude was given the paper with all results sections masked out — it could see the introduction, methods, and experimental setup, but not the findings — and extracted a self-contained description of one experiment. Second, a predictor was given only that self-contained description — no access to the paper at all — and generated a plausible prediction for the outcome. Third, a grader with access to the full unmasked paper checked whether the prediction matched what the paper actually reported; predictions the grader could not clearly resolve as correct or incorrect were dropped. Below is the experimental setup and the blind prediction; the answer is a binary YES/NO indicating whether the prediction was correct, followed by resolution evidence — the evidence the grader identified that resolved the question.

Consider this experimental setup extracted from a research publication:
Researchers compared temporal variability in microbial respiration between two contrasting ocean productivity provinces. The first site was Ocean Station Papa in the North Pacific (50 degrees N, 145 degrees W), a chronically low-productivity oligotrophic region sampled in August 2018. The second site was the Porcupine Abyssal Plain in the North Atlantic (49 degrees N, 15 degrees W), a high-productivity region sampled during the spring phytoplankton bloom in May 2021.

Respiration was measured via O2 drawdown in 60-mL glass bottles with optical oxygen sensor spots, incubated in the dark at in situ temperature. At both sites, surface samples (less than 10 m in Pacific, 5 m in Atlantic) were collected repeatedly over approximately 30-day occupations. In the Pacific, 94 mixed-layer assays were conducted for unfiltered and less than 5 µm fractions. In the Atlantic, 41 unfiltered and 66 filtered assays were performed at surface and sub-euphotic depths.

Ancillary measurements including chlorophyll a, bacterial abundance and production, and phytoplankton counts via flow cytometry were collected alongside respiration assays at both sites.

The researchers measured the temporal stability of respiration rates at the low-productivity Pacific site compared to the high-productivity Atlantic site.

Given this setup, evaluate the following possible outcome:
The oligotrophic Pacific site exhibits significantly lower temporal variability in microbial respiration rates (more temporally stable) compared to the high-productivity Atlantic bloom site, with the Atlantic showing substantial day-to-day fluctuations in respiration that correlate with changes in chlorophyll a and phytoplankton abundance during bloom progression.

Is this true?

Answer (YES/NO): NO